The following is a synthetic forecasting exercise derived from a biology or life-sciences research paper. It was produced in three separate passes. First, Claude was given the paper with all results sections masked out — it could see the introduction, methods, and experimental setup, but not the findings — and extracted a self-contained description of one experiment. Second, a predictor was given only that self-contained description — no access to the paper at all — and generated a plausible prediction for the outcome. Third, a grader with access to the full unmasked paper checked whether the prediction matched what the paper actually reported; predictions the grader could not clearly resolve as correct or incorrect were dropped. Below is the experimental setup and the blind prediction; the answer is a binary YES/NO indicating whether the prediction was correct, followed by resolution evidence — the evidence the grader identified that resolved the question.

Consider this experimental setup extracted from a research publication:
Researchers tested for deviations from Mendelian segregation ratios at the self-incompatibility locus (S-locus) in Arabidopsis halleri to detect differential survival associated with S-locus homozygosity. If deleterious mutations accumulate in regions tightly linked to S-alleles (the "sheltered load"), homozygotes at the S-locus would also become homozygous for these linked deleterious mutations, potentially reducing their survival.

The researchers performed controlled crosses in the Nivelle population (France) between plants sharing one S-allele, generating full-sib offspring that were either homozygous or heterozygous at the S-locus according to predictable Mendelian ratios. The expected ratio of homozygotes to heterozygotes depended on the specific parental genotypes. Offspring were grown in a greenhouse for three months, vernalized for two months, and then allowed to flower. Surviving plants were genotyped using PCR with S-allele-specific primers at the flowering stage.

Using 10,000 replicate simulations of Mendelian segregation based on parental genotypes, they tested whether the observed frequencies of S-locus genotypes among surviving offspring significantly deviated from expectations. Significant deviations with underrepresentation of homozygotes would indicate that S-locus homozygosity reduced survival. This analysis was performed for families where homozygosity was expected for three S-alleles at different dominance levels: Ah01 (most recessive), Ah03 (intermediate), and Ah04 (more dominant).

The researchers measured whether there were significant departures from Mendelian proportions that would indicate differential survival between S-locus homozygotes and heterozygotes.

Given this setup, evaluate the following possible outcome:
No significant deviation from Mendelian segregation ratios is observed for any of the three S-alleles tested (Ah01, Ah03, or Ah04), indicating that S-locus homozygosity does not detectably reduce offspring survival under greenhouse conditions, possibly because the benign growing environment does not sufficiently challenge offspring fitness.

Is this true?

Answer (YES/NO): NO